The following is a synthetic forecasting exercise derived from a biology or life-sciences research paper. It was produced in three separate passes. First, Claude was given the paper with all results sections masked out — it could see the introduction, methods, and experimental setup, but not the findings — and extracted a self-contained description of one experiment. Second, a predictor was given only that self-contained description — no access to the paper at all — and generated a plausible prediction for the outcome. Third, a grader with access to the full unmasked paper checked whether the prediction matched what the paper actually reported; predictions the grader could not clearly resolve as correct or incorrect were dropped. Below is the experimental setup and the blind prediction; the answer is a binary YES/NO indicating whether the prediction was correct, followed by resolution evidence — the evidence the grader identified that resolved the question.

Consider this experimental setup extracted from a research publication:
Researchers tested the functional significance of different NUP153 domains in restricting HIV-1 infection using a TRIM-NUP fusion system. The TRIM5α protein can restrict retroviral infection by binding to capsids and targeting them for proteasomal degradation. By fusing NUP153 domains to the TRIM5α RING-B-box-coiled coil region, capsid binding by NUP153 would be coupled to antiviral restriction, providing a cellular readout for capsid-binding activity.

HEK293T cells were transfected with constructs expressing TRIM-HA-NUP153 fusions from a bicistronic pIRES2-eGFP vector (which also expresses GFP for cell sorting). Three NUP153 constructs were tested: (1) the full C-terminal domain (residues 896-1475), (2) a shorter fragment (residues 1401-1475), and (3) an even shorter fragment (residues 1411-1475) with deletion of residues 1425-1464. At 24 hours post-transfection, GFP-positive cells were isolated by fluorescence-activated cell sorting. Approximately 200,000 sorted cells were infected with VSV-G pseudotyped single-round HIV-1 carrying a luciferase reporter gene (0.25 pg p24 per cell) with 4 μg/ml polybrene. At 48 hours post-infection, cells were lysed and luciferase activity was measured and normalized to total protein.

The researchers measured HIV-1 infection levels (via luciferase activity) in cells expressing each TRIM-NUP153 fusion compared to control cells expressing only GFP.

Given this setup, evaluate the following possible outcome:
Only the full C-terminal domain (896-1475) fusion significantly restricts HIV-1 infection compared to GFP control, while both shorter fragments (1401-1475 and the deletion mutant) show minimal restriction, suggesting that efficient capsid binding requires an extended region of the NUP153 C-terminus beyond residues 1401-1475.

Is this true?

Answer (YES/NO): NO